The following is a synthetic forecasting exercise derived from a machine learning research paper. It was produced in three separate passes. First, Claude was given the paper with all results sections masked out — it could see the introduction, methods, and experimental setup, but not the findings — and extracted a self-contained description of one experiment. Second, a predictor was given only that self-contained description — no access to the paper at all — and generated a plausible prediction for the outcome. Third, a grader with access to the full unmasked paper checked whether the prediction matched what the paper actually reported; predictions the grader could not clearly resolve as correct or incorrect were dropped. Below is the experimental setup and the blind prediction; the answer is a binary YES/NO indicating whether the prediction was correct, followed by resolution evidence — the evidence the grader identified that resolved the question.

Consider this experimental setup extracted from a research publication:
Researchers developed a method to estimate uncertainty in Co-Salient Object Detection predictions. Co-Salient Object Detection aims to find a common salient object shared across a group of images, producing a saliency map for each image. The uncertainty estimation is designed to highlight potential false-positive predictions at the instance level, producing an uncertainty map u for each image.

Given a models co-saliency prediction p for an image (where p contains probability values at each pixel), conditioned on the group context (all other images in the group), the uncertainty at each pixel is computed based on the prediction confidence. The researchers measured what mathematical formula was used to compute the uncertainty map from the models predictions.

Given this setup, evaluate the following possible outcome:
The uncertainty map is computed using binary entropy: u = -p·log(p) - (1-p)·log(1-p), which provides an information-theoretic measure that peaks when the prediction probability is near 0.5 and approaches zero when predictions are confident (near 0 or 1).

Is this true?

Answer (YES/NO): NO